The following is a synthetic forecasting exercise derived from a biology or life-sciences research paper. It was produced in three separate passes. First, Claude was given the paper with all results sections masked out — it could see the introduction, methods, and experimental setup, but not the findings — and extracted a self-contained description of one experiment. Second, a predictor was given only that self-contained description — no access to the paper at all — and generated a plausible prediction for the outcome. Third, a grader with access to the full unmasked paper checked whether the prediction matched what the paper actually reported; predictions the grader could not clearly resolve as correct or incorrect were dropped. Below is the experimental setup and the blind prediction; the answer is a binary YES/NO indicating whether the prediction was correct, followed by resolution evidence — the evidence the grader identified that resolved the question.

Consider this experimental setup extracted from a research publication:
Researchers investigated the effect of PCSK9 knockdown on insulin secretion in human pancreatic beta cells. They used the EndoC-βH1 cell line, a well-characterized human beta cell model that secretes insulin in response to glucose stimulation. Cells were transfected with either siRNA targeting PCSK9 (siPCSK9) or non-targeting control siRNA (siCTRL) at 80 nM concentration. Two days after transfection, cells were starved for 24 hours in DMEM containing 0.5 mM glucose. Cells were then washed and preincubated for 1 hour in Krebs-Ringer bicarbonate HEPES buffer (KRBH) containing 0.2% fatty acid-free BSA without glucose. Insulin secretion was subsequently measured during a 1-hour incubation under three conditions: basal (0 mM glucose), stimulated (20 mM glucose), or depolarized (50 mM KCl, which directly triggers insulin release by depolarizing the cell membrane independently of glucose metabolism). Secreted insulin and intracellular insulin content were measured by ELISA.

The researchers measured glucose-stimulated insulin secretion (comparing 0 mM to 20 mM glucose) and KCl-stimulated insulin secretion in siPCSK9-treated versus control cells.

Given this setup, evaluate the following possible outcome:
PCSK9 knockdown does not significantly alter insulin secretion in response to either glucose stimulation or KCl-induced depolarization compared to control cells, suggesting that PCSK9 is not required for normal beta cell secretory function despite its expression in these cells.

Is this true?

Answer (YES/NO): NO